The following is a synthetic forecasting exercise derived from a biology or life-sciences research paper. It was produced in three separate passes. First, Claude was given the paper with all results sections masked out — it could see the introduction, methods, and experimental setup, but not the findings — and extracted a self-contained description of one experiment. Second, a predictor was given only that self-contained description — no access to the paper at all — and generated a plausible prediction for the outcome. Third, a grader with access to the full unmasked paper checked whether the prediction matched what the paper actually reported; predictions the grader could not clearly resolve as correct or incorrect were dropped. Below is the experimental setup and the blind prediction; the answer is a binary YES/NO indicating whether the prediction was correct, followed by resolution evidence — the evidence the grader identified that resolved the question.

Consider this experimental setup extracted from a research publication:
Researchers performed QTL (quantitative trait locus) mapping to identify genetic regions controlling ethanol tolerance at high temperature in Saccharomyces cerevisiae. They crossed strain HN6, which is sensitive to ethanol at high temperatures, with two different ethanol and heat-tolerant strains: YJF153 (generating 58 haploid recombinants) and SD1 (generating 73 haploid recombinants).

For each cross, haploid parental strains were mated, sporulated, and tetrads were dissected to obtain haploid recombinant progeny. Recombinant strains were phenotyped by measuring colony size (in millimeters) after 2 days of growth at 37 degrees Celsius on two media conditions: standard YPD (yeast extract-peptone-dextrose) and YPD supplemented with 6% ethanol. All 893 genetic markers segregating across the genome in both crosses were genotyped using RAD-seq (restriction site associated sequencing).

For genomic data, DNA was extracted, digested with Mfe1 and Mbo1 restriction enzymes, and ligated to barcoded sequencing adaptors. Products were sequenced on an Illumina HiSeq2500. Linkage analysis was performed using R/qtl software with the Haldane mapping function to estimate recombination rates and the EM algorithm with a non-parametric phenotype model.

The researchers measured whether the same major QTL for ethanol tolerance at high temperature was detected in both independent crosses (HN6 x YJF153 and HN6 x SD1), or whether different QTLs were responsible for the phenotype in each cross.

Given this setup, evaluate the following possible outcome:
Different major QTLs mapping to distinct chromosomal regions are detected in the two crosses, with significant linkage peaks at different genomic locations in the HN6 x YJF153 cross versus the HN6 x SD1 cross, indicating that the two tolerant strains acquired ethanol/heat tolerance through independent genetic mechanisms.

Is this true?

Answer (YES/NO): NO